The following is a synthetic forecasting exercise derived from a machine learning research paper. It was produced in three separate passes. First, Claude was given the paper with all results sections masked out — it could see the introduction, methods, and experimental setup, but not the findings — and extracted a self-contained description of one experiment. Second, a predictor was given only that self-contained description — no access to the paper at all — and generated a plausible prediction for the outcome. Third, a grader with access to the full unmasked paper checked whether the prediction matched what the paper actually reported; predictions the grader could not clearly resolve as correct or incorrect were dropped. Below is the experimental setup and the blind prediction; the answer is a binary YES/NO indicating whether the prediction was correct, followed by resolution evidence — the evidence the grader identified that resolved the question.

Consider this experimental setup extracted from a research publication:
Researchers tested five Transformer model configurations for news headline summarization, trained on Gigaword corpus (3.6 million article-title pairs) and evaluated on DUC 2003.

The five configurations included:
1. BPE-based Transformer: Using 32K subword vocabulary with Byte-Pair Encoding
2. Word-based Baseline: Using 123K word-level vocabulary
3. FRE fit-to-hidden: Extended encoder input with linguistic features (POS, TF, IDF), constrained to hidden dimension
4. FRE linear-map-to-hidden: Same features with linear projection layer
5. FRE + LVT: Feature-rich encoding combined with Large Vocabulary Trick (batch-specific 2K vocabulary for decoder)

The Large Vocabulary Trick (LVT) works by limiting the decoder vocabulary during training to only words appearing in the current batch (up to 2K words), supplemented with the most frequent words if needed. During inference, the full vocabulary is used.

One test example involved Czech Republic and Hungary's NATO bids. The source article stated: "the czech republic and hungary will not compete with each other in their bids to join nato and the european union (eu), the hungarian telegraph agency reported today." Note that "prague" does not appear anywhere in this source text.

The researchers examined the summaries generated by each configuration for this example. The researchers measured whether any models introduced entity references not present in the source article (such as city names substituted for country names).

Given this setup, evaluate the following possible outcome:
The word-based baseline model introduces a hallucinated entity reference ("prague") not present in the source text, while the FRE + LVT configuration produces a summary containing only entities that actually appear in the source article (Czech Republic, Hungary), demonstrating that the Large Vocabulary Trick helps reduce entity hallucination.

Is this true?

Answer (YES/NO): NO